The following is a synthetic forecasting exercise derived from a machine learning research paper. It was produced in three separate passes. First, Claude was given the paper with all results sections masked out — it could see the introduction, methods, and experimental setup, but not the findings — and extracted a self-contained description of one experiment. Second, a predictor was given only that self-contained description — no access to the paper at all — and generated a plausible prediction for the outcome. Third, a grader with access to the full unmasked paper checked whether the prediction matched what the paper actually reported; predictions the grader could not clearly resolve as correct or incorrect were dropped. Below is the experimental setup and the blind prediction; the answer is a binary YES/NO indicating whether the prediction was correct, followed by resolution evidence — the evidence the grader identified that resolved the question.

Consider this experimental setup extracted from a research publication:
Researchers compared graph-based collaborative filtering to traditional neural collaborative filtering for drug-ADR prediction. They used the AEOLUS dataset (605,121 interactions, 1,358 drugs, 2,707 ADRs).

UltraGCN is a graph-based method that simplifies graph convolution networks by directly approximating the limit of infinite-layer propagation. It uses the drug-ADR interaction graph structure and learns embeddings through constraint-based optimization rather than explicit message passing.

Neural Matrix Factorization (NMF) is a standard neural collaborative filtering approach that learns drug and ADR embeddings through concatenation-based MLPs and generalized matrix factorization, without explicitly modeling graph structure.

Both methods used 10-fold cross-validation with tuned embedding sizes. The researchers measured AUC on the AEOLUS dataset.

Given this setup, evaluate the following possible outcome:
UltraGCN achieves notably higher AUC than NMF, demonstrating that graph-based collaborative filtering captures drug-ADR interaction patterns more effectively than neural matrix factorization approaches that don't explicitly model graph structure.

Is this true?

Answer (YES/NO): YES